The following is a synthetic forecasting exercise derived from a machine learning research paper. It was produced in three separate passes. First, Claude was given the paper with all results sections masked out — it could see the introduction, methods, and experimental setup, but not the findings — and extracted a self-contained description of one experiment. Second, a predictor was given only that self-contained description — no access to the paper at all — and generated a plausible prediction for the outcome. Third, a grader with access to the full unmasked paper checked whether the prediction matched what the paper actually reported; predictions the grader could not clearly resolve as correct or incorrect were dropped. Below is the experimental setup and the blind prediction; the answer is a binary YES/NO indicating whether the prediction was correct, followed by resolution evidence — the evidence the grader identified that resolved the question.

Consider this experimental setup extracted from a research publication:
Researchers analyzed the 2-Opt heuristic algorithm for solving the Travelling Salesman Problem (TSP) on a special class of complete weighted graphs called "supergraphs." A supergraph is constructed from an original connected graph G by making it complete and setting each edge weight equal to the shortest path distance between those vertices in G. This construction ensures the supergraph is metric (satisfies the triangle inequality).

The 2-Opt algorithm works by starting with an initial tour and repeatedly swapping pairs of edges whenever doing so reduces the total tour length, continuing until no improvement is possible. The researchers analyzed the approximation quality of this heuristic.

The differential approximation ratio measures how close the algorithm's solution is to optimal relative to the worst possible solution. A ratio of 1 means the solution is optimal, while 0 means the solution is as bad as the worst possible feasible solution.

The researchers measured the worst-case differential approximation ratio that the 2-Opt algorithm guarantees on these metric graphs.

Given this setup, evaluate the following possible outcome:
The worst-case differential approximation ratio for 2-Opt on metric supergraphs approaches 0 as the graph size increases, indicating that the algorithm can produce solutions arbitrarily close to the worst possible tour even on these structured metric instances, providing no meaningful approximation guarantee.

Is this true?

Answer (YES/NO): NO